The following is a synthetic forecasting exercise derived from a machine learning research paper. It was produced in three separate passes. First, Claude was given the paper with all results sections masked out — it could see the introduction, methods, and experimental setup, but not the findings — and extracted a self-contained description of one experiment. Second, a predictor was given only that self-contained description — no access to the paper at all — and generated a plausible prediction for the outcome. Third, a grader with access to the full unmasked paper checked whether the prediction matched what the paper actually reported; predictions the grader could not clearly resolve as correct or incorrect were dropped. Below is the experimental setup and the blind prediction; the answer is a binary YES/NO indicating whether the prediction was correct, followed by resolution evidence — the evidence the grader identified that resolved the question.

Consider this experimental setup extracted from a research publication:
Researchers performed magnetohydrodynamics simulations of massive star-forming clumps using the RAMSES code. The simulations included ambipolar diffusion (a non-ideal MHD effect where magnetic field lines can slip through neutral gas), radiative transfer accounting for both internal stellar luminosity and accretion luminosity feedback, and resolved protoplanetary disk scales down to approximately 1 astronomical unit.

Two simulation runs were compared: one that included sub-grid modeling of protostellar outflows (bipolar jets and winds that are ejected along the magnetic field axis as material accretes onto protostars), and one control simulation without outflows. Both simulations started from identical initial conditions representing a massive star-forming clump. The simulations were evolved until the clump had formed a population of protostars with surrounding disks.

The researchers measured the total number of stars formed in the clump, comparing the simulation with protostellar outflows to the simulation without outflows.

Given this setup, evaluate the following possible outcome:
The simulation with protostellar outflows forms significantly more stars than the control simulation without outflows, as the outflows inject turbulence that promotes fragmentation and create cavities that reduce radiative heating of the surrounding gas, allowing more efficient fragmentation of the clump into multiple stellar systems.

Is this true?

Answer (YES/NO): NO